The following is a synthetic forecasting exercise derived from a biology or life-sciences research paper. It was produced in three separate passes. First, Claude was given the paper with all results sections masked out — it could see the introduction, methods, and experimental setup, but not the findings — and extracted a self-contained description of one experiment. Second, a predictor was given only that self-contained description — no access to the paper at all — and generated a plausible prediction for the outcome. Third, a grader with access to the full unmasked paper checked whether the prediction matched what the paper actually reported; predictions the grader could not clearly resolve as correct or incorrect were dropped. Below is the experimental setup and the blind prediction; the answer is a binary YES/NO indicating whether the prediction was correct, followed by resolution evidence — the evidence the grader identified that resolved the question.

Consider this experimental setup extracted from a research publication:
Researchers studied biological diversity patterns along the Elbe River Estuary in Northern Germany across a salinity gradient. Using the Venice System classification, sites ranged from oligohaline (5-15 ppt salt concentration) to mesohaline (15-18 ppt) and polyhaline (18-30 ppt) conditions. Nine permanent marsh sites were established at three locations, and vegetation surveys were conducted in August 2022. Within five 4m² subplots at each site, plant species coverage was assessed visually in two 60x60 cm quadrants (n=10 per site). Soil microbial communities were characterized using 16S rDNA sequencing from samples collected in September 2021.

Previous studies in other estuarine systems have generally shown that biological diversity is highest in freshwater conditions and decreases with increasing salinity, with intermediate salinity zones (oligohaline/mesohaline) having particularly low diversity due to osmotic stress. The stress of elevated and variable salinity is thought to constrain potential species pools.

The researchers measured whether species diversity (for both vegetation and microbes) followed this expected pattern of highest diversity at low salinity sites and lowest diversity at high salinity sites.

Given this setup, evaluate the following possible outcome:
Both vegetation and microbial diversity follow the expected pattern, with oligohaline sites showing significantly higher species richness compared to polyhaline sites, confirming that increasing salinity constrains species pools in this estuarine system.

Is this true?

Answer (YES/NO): NO